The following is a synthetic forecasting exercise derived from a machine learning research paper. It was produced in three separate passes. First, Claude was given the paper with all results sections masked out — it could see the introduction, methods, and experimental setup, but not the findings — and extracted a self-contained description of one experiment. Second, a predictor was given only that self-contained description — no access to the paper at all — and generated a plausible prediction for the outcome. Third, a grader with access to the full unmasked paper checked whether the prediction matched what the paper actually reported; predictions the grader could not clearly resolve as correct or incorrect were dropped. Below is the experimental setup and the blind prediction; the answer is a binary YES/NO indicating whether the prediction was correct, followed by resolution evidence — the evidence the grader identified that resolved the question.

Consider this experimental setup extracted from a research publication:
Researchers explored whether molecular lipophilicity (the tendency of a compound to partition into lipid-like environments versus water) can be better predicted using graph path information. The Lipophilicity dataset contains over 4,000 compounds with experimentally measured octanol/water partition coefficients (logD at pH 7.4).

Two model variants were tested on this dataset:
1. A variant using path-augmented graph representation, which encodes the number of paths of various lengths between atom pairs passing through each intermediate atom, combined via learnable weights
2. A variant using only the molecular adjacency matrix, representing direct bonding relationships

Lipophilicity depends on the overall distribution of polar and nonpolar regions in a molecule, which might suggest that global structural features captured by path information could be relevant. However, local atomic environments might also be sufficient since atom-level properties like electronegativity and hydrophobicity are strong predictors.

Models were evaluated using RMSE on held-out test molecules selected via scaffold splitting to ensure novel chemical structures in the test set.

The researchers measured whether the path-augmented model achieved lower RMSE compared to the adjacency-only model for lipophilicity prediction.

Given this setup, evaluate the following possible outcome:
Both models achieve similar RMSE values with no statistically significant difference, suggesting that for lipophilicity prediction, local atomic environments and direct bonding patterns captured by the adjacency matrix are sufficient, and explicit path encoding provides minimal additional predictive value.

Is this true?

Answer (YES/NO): NO